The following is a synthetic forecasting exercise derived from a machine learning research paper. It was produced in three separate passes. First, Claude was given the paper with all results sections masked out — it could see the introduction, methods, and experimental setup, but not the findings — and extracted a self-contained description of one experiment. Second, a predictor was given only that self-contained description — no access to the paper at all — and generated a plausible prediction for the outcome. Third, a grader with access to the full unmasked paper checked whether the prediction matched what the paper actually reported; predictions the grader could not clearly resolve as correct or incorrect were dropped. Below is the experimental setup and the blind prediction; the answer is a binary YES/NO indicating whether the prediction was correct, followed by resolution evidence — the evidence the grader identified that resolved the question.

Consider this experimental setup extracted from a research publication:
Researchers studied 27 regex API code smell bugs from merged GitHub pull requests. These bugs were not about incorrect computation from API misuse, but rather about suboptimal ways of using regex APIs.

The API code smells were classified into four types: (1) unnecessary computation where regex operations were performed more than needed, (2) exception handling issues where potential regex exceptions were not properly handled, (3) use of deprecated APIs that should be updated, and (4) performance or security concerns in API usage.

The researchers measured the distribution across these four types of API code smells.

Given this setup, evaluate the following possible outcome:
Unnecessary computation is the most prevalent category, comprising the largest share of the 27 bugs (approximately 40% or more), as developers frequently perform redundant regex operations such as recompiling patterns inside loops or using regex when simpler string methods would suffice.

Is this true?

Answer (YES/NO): NO